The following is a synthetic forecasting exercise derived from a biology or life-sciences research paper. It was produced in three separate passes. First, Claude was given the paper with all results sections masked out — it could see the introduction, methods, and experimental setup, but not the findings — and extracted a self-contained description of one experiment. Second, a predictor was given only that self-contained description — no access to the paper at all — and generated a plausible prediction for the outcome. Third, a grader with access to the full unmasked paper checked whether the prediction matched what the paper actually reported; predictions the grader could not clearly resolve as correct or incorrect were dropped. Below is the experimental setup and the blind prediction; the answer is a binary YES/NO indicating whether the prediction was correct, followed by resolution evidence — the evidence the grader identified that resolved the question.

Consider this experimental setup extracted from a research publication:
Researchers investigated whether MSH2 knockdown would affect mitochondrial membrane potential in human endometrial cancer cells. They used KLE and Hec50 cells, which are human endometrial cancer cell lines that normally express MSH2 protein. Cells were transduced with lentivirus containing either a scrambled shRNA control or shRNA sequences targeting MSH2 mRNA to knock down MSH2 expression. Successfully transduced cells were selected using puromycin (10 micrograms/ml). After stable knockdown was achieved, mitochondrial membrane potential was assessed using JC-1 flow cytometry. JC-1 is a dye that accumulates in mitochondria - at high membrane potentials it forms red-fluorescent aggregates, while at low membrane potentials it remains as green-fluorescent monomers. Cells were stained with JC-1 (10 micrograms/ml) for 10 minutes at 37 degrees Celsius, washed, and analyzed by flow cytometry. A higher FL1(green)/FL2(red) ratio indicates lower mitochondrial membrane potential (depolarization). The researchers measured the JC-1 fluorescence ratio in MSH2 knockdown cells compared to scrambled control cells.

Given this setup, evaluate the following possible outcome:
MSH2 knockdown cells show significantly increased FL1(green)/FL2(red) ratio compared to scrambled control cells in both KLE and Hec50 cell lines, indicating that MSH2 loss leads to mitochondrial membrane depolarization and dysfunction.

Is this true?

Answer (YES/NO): NO